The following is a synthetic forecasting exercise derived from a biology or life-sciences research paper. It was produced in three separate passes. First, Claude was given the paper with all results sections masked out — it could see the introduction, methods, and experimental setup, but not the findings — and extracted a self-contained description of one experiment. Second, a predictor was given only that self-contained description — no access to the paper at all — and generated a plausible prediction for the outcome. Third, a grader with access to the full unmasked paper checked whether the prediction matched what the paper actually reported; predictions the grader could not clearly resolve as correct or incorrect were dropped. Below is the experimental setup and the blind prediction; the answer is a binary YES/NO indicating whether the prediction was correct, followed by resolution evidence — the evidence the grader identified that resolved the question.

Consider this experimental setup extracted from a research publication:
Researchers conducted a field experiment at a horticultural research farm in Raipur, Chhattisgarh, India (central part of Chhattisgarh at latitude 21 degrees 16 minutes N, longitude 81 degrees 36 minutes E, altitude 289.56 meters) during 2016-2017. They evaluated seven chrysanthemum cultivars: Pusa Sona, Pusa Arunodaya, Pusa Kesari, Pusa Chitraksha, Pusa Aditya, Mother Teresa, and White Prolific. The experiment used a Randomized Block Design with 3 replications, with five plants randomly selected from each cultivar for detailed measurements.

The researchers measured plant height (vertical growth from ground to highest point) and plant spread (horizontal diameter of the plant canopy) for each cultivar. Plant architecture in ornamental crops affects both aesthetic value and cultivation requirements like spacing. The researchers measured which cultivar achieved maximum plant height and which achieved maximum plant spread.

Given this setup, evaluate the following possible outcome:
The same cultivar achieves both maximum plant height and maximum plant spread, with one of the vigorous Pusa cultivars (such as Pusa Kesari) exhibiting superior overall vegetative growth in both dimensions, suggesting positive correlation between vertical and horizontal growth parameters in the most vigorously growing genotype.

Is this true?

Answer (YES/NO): NO